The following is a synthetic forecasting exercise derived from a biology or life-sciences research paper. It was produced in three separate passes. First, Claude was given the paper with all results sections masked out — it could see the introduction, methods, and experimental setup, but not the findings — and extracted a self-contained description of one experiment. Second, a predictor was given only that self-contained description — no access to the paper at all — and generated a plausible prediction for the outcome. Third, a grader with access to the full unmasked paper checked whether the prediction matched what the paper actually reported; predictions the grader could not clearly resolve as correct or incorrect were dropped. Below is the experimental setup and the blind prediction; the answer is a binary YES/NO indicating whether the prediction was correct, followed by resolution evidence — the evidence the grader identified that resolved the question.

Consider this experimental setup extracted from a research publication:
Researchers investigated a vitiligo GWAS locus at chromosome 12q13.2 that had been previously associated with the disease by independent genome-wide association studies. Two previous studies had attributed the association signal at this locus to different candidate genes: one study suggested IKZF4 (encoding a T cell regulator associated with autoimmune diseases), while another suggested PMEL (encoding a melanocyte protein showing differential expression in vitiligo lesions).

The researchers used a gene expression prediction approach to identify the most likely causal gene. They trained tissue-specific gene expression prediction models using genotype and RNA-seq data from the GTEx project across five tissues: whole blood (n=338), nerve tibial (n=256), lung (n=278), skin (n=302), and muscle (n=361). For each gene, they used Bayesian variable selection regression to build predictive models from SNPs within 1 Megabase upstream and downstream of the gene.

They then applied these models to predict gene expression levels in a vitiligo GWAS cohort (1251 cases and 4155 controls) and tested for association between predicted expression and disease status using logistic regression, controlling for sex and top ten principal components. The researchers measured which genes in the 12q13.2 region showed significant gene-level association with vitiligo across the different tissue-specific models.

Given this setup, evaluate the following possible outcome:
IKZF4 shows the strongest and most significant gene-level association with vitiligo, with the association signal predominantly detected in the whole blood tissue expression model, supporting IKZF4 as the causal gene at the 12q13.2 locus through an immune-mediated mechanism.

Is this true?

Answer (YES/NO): NO